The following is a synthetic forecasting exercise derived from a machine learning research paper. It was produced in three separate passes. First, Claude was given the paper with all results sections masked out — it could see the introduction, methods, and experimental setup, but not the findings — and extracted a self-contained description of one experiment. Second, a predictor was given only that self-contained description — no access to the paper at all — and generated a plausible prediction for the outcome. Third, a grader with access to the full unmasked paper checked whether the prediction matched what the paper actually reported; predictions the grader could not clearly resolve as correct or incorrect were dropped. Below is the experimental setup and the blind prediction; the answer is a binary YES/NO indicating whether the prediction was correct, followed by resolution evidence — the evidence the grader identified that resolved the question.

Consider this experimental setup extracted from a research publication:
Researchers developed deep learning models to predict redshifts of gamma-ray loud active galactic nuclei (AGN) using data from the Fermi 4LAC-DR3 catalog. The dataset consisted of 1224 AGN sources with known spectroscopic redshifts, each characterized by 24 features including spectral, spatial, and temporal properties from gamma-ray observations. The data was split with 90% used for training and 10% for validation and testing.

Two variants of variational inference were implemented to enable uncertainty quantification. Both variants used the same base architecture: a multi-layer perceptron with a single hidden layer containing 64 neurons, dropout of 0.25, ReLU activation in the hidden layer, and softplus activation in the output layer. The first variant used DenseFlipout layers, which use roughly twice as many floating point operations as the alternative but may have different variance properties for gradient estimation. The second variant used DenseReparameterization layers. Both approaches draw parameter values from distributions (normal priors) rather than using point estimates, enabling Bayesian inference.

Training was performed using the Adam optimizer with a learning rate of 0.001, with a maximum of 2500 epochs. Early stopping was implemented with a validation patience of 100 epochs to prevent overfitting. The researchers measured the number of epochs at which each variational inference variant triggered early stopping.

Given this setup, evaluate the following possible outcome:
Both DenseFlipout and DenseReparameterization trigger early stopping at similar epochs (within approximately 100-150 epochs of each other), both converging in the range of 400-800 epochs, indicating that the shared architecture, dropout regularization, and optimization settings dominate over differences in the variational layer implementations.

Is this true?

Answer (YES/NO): NO